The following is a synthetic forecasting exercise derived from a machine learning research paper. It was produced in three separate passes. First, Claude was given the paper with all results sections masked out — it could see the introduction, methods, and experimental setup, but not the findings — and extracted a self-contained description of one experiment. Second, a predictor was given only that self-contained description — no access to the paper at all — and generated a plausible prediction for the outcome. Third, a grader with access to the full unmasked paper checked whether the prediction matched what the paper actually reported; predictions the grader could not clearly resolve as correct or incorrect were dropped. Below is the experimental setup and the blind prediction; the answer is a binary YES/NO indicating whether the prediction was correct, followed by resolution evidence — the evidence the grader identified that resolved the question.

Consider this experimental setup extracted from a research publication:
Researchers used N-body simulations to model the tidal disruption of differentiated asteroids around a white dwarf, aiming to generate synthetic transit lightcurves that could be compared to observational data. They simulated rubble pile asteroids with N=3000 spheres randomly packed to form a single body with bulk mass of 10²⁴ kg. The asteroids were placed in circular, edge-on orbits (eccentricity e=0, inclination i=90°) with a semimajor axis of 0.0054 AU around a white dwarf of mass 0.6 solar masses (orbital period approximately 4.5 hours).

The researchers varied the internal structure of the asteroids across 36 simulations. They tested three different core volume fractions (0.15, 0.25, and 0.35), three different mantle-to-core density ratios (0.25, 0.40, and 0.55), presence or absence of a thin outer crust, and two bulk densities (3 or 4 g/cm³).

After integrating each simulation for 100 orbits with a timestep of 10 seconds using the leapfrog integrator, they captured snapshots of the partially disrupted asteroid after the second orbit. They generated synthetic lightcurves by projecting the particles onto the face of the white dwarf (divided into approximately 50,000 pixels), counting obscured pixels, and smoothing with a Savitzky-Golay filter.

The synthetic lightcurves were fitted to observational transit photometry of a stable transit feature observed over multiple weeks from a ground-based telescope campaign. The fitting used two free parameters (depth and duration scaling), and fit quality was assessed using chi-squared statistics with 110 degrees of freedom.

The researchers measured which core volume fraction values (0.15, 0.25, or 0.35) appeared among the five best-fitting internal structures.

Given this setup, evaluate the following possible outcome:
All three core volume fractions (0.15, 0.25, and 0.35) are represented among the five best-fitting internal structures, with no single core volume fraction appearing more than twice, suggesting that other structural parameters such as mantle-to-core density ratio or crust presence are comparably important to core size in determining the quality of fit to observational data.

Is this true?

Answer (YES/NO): NO